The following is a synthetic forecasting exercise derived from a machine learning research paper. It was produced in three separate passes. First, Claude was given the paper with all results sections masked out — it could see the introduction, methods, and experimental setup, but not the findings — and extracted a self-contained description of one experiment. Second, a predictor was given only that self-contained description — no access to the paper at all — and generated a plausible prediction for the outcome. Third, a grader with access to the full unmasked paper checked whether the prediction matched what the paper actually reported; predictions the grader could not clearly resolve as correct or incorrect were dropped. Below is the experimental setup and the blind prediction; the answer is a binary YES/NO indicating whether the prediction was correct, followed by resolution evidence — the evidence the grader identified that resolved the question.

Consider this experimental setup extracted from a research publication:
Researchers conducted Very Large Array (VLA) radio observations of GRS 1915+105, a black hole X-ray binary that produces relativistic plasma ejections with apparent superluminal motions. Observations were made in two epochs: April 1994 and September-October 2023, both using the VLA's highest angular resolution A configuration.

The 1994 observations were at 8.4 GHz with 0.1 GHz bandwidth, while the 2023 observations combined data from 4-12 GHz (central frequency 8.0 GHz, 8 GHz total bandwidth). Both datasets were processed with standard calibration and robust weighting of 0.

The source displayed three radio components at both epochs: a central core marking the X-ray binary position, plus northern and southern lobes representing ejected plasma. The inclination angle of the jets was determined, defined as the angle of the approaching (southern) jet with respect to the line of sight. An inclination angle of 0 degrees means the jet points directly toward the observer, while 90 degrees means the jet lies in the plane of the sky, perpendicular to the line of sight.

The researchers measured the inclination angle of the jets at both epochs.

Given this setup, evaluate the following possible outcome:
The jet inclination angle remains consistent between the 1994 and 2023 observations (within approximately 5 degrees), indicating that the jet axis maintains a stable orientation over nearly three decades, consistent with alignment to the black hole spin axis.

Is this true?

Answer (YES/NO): NO